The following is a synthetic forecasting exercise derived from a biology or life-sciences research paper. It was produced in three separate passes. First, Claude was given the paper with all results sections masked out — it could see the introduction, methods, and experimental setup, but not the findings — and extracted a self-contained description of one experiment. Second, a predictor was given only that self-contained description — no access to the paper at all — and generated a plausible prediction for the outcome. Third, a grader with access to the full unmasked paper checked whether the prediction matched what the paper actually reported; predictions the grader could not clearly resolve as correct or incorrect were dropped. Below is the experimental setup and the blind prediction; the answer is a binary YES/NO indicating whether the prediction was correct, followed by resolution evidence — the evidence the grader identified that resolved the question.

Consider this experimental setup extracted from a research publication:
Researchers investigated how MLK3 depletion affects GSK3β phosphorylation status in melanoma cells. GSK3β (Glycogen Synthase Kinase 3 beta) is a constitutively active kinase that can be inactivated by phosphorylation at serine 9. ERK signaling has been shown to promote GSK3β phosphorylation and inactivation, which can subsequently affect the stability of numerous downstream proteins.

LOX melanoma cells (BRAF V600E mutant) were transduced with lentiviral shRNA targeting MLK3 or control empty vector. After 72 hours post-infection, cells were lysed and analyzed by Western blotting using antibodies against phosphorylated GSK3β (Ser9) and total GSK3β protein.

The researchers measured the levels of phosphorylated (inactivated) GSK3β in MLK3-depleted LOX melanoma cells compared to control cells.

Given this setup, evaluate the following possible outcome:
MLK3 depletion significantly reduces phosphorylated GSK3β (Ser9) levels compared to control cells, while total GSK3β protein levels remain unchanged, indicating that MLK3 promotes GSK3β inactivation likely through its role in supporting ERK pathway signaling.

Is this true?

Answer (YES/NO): NO